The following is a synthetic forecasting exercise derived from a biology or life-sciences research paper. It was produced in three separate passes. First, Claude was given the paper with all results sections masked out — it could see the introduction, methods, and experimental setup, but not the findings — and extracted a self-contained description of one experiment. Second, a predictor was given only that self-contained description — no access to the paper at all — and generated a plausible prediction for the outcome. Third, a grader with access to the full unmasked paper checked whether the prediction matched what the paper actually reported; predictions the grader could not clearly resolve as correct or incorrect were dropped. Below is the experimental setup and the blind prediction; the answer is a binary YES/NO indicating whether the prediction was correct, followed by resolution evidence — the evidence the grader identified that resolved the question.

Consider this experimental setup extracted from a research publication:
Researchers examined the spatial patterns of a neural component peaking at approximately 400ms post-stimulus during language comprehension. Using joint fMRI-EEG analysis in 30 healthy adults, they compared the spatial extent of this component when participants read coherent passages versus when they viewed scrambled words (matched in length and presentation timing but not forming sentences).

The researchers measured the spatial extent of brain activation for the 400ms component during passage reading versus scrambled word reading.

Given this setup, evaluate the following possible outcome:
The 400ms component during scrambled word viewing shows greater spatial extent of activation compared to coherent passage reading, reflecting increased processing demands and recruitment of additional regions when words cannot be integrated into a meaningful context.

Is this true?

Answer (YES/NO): YES